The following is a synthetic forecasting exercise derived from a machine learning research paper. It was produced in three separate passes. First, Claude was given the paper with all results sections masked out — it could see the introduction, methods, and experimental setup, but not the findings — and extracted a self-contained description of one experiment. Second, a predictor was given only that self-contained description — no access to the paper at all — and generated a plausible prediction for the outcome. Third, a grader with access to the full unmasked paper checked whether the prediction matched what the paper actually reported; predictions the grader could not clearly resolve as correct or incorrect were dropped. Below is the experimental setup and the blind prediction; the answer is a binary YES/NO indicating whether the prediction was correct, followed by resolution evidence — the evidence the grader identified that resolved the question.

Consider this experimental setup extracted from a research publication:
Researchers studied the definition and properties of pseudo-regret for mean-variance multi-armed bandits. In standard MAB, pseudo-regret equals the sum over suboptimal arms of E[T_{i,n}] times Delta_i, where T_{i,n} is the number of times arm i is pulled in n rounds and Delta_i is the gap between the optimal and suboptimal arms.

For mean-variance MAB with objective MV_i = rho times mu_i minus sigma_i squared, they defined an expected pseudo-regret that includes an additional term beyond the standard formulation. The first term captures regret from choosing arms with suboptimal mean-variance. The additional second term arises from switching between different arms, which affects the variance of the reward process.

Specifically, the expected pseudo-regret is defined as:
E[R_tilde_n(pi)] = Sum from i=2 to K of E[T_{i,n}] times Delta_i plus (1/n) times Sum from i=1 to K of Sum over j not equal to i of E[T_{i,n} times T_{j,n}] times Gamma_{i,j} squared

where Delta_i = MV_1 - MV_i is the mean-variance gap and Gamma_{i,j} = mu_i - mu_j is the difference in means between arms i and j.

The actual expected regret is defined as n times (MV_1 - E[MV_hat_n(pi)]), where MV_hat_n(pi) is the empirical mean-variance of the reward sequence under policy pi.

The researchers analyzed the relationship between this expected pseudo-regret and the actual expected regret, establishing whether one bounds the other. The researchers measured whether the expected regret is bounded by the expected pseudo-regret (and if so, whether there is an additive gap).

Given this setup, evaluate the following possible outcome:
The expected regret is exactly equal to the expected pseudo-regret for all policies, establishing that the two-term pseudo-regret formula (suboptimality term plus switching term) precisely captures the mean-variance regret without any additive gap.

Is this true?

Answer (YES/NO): NO